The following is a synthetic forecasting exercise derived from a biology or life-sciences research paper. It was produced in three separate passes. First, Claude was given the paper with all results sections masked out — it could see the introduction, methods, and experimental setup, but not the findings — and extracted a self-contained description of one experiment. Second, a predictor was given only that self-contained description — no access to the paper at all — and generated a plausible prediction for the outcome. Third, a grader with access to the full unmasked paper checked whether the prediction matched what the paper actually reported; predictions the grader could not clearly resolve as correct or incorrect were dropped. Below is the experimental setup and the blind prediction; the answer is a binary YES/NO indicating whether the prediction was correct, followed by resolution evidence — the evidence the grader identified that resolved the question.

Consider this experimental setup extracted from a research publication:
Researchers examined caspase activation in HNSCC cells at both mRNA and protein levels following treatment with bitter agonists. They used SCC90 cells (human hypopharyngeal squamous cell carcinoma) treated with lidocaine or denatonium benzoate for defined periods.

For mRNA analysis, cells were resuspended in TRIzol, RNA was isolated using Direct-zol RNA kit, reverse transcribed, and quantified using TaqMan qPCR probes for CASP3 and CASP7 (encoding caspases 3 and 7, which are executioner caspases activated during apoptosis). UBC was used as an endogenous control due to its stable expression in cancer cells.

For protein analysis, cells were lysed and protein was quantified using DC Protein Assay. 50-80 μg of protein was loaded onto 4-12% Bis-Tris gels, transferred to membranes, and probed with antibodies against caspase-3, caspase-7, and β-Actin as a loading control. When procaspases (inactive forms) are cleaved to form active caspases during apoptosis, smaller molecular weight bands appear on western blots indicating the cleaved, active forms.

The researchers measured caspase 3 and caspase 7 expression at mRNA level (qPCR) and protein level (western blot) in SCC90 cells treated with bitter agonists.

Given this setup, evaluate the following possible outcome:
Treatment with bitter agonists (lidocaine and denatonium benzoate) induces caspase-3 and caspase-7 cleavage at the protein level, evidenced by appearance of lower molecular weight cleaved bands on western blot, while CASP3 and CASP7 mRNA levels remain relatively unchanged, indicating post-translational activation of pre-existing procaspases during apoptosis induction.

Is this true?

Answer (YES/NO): NO